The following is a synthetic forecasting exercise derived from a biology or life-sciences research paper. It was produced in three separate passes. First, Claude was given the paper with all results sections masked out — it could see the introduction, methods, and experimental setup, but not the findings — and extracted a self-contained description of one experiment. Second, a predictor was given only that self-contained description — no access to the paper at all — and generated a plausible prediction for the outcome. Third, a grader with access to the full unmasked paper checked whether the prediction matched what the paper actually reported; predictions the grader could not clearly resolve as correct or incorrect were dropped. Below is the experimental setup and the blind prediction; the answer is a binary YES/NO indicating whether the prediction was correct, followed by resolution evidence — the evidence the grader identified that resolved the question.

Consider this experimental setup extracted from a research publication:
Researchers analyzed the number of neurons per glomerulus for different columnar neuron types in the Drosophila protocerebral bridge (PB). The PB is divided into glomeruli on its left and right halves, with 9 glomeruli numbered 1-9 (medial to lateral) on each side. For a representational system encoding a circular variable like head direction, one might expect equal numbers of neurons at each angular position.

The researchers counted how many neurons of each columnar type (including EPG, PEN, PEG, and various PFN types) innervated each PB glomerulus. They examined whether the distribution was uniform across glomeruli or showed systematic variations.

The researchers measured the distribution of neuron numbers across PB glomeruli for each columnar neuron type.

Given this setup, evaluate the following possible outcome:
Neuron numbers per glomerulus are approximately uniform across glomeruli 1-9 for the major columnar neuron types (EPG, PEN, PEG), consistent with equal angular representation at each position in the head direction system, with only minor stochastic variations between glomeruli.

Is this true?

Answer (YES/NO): NO